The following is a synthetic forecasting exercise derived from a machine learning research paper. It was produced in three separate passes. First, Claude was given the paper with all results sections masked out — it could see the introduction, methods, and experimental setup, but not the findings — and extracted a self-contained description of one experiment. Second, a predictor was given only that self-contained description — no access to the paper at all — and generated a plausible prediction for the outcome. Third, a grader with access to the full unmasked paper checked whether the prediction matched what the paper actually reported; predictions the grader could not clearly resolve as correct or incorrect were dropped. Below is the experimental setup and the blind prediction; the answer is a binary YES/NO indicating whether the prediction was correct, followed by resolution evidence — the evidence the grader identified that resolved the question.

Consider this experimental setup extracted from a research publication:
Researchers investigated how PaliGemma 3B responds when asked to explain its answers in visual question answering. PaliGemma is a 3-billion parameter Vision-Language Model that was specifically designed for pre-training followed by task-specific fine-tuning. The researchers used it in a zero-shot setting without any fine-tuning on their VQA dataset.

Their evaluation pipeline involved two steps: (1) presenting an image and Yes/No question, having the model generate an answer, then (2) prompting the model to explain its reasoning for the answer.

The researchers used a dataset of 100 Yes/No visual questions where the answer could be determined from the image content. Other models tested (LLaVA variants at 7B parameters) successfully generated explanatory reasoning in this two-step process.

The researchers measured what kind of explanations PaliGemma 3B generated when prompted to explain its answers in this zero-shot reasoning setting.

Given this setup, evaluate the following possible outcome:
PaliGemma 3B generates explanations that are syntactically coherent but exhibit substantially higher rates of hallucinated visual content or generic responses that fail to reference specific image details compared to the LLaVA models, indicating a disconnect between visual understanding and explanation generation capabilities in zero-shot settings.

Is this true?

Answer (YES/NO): NO